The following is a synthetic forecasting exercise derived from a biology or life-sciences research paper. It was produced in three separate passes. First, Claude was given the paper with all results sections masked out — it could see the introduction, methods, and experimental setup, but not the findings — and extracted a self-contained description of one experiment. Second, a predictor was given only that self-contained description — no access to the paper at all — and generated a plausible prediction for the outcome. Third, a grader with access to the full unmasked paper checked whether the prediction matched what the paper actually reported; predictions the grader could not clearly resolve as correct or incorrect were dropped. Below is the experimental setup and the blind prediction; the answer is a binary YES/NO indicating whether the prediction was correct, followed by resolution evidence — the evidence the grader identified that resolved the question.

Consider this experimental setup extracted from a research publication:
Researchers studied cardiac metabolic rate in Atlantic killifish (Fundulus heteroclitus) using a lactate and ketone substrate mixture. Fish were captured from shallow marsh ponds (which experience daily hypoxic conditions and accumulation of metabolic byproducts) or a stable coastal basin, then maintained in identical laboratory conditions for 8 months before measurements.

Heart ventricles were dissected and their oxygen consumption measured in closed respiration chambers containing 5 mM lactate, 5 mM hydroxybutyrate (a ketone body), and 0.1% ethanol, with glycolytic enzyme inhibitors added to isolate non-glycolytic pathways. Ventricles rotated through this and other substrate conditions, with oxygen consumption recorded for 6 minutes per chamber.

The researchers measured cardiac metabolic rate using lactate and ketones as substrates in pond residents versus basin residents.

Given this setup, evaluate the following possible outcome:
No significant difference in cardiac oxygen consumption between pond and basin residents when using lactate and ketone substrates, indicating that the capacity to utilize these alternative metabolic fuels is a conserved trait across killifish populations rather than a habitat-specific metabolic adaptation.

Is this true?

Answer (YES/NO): YES